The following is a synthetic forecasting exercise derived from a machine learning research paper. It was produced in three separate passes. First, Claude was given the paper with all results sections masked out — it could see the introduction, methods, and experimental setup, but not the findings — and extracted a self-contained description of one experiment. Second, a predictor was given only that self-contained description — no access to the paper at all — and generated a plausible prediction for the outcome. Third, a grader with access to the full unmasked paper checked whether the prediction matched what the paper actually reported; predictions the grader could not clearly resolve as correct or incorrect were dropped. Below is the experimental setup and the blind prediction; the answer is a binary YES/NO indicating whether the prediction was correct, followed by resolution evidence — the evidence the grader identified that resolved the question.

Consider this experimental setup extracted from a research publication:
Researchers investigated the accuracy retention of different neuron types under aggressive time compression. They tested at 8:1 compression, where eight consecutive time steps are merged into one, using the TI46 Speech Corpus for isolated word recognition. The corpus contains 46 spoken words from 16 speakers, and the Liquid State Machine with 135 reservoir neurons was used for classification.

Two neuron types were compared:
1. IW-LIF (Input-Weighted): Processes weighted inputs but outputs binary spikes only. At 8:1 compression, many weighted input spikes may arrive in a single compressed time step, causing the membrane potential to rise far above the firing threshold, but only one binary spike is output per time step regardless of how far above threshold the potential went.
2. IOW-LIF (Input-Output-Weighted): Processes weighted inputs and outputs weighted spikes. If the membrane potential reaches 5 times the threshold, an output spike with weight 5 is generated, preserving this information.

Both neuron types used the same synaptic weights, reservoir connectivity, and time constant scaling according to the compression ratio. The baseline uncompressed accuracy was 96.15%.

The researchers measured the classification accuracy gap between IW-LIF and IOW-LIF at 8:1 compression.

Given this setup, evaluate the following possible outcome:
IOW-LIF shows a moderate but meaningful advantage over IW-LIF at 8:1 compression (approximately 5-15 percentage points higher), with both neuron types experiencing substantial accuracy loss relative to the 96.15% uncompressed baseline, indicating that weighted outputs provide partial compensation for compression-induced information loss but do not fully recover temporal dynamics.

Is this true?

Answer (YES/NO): YES